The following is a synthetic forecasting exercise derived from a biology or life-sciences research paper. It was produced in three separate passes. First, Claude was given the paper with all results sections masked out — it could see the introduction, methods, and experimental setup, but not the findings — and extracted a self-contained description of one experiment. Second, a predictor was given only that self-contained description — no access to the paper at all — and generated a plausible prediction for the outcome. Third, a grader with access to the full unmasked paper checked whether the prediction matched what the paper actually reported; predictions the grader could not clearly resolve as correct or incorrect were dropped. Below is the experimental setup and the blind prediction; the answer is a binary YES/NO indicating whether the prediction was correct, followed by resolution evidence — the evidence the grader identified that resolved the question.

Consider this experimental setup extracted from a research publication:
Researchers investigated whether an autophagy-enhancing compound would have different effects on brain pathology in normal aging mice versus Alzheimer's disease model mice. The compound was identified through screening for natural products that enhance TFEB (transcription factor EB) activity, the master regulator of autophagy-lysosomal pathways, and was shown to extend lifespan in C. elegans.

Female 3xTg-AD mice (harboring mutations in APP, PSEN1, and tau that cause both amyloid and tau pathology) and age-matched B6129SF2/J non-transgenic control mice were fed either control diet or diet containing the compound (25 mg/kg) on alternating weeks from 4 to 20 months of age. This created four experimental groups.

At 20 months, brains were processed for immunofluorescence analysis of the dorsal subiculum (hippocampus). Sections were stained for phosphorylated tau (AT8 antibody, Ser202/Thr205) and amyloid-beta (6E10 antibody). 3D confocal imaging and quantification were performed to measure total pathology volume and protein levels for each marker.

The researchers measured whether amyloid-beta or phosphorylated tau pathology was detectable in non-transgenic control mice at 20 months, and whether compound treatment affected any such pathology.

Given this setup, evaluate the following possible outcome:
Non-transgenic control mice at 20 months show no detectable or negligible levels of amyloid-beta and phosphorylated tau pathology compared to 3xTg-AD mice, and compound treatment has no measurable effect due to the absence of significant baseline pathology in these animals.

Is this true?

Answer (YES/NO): YES